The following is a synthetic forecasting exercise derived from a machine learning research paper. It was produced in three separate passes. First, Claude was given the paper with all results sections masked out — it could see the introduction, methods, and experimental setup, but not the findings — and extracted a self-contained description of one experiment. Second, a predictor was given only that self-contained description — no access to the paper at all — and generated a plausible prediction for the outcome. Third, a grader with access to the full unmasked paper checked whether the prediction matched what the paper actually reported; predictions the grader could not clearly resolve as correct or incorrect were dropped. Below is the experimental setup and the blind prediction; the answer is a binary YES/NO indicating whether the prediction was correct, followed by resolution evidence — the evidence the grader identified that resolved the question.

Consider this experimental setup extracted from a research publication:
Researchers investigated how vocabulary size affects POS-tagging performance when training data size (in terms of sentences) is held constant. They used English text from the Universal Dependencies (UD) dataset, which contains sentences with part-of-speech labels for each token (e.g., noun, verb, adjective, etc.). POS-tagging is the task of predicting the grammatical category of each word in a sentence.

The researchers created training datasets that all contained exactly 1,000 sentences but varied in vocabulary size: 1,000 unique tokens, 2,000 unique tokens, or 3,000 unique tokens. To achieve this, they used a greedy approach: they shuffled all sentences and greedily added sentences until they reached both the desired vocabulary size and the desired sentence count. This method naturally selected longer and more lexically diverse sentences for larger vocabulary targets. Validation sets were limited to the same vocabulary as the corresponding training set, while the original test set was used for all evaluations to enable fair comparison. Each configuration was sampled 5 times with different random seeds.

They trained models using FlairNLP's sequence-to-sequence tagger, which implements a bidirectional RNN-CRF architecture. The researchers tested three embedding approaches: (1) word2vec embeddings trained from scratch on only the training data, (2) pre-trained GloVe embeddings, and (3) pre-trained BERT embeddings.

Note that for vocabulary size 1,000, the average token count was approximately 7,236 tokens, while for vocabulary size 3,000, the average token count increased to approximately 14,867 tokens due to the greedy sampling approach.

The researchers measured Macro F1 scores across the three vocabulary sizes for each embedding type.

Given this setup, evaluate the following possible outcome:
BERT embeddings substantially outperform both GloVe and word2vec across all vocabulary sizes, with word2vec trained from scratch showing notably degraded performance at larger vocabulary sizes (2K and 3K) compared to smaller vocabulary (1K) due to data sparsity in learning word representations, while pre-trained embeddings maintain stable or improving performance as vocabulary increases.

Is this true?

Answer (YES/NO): NO